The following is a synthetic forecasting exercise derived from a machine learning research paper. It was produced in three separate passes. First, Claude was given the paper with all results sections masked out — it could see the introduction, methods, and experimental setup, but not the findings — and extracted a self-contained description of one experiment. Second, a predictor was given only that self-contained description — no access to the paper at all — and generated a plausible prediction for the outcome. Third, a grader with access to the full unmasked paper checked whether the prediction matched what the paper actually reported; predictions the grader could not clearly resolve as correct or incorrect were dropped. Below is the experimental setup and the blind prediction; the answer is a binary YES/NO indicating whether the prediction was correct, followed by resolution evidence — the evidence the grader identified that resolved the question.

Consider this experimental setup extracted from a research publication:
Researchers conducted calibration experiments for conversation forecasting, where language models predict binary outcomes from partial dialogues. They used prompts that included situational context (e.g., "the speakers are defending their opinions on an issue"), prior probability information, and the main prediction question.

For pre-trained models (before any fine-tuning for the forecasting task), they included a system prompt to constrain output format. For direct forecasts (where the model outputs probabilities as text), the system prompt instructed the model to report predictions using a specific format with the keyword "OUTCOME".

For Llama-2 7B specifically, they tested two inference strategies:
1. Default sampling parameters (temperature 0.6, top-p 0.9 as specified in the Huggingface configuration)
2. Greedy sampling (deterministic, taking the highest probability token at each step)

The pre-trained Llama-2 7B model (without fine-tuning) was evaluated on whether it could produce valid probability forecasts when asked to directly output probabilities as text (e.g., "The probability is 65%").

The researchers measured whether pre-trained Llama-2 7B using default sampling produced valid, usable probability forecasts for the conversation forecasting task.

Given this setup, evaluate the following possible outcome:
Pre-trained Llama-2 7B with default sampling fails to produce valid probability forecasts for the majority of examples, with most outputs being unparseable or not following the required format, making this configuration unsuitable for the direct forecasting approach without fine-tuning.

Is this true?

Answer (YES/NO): NO